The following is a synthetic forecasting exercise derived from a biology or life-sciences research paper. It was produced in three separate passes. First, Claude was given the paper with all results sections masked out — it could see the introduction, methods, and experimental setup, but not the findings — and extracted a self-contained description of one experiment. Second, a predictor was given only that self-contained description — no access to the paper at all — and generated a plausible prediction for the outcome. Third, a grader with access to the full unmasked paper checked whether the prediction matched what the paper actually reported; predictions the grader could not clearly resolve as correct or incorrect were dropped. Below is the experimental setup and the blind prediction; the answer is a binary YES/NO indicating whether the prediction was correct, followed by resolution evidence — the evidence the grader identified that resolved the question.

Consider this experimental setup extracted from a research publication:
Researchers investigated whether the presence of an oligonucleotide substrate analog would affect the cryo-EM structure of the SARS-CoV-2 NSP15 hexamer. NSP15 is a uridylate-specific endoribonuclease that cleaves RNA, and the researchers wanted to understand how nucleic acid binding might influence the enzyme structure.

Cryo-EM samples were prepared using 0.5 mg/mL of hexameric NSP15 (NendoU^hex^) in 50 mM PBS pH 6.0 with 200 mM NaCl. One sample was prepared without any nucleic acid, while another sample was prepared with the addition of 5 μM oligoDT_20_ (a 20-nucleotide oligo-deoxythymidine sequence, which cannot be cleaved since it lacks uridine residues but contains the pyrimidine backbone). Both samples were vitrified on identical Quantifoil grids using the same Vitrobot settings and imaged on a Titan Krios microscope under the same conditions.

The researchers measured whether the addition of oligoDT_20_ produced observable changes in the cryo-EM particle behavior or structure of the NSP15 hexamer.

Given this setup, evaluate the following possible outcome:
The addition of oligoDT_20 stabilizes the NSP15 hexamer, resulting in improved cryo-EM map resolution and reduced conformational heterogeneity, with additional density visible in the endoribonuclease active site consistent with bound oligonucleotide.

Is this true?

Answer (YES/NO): NO